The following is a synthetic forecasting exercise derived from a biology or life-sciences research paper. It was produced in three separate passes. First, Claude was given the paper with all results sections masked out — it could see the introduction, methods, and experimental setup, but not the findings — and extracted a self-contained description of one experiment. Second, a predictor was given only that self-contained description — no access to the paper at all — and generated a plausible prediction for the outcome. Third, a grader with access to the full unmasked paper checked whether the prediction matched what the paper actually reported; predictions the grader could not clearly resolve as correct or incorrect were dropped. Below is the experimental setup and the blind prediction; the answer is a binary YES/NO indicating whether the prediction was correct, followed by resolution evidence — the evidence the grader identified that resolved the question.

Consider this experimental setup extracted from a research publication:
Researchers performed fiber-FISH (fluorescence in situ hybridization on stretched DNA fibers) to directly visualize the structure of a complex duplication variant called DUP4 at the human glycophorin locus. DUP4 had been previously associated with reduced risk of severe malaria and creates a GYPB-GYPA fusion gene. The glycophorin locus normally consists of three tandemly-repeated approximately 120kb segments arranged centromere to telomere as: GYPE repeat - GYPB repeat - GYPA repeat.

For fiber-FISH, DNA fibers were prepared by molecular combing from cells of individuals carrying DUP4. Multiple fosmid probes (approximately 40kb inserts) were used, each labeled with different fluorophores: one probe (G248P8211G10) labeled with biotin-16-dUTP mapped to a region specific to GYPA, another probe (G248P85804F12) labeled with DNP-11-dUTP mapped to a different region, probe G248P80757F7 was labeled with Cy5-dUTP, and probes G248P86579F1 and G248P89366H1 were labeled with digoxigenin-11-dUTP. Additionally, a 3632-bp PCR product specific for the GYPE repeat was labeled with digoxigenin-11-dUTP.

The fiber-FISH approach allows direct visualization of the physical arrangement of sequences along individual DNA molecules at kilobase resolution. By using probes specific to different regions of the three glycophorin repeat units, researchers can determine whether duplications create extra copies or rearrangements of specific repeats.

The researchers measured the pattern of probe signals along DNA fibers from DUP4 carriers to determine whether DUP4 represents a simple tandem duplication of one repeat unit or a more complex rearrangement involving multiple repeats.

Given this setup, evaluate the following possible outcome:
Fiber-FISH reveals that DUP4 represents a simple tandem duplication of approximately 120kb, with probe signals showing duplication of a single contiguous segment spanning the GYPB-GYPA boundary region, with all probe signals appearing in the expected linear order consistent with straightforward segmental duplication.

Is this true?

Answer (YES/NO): NO